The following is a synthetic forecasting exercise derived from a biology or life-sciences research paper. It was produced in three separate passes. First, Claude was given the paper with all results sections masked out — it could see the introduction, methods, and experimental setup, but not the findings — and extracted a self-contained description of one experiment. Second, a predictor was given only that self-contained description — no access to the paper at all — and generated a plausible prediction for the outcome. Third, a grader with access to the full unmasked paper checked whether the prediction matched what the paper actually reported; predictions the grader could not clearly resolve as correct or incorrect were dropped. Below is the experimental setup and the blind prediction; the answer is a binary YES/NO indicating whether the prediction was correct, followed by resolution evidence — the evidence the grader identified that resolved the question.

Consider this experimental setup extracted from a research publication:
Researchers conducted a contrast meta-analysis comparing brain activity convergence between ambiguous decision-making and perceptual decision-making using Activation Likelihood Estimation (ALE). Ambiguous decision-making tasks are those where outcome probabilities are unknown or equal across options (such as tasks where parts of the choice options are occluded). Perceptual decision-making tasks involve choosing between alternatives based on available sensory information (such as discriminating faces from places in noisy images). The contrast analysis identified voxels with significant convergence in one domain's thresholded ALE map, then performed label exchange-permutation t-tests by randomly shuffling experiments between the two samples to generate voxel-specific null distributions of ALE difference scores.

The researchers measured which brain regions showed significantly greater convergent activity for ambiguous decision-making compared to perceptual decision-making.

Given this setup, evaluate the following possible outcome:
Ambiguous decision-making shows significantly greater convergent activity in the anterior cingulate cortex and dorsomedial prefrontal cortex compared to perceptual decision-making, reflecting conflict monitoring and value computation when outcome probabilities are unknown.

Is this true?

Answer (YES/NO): NO